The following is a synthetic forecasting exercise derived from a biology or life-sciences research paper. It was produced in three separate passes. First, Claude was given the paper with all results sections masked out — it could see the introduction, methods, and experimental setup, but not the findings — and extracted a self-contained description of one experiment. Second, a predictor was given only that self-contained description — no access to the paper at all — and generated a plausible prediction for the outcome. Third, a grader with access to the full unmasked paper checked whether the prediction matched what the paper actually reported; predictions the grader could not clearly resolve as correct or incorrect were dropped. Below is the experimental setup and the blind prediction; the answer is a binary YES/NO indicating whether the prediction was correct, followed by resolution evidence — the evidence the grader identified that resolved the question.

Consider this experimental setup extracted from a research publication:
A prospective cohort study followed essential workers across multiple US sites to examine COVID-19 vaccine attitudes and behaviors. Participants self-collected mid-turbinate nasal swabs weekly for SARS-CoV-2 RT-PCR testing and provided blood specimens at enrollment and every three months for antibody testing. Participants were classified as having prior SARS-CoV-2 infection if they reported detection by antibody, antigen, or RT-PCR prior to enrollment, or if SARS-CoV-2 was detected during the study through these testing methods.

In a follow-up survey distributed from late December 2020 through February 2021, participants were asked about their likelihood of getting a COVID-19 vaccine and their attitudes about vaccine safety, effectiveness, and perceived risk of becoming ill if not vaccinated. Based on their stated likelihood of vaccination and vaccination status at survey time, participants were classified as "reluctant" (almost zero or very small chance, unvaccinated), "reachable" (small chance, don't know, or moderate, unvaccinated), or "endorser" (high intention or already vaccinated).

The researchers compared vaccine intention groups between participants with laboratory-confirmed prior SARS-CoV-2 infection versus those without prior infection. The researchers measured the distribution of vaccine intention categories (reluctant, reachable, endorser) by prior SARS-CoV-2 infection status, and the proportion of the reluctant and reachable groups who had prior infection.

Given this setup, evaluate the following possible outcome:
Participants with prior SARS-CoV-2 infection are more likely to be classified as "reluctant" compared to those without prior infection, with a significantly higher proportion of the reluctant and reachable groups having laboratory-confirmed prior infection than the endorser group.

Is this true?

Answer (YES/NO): YES